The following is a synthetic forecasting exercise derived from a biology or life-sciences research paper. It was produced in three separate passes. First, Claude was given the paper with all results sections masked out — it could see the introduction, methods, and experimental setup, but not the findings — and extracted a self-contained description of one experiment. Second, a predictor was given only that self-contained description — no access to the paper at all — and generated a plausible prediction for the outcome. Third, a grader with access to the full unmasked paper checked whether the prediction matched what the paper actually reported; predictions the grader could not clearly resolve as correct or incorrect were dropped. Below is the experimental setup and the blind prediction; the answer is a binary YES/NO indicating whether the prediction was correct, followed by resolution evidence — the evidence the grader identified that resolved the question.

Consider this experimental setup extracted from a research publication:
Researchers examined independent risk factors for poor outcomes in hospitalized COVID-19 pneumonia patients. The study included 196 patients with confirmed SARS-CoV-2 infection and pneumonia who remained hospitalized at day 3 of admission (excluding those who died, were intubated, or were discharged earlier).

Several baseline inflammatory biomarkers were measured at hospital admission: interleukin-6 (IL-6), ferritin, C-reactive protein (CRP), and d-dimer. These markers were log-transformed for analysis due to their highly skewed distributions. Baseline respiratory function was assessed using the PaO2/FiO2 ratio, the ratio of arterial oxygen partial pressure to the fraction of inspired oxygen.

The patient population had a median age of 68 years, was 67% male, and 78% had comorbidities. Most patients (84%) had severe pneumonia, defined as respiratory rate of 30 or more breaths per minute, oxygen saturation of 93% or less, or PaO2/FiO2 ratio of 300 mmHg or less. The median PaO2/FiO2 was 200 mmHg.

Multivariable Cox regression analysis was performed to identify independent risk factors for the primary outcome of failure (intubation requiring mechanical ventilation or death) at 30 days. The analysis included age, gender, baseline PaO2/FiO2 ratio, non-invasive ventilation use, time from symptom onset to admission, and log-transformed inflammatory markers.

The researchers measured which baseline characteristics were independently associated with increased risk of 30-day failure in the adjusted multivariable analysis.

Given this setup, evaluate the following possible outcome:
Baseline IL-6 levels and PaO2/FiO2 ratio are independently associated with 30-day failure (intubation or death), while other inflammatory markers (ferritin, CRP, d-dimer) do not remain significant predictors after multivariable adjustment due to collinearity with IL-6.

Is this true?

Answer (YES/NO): NO